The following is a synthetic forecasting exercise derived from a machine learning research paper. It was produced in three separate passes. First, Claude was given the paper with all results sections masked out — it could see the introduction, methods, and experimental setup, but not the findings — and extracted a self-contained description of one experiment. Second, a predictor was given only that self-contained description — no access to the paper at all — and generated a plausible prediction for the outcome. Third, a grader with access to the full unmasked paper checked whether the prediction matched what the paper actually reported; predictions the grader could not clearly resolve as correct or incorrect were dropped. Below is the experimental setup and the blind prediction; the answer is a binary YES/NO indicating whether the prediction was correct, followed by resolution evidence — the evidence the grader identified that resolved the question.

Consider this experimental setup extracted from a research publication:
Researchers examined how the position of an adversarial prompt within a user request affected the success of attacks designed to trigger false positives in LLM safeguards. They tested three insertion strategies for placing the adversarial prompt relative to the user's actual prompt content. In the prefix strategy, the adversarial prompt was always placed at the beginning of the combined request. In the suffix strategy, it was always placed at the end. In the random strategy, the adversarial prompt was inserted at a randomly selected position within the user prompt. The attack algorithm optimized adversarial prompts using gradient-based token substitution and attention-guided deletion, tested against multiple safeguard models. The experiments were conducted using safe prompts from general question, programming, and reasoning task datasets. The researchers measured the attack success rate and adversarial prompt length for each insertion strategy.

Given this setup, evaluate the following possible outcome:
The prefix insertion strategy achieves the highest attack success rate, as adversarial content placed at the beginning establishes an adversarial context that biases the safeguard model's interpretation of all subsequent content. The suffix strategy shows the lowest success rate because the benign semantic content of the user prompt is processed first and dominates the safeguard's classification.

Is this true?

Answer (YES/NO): NO